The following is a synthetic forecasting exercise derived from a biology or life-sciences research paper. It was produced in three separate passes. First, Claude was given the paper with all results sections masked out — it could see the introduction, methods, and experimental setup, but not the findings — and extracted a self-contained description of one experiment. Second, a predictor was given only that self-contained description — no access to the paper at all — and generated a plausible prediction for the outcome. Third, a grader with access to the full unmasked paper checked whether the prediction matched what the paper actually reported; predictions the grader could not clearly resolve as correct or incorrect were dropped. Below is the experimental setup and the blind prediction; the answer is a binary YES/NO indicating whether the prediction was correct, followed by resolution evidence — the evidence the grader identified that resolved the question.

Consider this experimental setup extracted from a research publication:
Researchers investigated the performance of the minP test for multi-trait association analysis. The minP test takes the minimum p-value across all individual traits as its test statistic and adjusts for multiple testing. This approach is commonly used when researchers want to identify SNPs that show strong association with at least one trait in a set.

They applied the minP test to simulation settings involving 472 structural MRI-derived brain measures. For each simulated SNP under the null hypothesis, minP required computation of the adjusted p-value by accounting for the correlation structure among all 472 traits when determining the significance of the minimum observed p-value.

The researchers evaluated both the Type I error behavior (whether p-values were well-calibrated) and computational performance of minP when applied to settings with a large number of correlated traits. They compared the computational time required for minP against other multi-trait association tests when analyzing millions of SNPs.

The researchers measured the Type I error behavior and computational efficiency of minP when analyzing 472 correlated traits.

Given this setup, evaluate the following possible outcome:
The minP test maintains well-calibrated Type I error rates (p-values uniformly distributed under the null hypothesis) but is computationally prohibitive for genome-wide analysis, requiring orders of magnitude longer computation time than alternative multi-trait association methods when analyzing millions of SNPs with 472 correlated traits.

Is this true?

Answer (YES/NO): NO